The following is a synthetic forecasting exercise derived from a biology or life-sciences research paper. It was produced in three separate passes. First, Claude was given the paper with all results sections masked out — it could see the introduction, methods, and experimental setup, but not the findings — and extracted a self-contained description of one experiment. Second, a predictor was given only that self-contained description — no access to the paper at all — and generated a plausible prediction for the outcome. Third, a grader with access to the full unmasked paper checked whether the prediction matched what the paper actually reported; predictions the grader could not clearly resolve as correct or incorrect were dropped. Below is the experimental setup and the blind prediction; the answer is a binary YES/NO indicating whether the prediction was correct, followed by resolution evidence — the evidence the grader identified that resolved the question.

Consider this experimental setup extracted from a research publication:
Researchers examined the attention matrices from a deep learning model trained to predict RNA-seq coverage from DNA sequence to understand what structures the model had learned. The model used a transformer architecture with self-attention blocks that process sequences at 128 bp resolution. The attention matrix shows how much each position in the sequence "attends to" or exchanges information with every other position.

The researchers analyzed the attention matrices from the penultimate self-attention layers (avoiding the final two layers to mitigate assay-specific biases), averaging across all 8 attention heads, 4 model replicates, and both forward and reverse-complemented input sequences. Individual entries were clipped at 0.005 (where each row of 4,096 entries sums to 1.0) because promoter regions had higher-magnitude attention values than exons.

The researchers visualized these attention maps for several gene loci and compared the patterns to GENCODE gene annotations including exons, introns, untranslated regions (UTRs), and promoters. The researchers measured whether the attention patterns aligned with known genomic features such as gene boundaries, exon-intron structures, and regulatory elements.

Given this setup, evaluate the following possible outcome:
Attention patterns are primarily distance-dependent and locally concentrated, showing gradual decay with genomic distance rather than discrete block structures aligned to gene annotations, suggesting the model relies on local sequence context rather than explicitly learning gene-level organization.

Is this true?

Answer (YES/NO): NO